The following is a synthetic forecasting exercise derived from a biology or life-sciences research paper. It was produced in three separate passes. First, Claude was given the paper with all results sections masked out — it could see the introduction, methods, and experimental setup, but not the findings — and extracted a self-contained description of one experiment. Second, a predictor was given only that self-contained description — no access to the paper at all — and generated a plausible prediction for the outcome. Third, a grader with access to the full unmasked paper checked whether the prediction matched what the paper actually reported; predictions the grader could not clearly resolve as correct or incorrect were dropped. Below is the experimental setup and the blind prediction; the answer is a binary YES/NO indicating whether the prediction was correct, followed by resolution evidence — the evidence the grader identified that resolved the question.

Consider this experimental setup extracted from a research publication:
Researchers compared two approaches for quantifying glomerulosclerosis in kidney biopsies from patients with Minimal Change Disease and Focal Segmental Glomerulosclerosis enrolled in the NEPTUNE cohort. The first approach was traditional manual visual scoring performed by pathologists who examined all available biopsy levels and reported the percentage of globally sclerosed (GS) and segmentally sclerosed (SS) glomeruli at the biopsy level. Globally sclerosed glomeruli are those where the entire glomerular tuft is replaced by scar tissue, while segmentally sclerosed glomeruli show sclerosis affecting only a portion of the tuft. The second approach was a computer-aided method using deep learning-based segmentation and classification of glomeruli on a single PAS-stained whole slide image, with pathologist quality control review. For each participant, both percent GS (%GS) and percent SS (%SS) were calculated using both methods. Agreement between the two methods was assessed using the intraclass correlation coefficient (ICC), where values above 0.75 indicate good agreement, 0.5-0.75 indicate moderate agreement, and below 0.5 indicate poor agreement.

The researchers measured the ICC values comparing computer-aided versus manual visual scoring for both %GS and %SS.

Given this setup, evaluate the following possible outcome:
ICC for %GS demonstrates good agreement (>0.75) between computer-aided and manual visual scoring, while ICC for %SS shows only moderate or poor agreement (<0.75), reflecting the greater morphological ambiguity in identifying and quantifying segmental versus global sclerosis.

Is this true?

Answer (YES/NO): YES